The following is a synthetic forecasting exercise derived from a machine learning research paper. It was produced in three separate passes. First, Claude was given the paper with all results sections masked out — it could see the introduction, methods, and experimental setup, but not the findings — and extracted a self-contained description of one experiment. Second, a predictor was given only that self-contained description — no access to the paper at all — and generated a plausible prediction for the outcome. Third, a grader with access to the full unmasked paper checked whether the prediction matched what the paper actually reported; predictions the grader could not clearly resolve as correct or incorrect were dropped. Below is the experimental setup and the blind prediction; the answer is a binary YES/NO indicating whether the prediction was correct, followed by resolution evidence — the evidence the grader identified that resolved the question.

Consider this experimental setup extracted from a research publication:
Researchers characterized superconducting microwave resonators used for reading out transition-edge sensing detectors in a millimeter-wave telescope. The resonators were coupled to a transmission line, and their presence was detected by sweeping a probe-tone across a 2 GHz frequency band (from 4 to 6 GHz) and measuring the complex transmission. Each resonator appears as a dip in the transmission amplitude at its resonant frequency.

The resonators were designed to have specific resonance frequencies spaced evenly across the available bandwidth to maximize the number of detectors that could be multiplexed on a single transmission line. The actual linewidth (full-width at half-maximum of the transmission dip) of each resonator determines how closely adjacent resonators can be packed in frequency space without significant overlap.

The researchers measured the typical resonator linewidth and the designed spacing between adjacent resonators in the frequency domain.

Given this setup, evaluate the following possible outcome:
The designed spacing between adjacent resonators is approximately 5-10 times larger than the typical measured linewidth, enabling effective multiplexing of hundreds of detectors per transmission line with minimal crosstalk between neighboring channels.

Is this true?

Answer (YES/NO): NO